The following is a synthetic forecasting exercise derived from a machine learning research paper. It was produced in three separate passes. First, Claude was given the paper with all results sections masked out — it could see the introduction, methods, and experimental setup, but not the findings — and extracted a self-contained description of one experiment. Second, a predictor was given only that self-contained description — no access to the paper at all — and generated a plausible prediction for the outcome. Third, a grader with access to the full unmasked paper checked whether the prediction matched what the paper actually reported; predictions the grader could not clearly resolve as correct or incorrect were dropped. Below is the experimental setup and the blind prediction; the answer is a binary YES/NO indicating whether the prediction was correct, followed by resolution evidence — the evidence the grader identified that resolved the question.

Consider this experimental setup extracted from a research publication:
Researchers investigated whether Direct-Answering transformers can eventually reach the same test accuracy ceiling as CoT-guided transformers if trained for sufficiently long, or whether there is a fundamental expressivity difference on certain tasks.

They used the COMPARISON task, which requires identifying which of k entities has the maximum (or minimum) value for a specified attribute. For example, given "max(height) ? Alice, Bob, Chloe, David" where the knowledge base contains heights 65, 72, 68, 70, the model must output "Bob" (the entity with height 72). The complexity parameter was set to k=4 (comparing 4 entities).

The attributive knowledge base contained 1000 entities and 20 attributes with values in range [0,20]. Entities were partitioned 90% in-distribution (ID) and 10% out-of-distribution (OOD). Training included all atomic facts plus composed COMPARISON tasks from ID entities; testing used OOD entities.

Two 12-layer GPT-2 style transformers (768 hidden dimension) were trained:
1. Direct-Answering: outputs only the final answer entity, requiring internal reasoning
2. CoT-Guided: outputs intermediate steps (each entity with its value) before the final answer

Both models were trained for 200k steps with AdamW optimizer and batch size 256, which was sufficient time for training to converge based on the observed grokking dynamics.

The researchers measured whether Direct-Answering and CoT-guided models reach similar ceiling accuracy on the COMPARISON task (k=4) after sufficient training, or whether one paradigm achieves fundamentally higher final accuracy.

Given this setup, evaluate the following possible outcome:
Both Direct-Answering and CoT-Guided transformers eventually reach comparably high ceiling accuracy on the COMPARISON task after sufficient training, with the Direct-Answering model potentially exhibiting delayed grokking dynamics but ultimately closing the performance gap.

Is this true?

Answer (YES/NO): NO